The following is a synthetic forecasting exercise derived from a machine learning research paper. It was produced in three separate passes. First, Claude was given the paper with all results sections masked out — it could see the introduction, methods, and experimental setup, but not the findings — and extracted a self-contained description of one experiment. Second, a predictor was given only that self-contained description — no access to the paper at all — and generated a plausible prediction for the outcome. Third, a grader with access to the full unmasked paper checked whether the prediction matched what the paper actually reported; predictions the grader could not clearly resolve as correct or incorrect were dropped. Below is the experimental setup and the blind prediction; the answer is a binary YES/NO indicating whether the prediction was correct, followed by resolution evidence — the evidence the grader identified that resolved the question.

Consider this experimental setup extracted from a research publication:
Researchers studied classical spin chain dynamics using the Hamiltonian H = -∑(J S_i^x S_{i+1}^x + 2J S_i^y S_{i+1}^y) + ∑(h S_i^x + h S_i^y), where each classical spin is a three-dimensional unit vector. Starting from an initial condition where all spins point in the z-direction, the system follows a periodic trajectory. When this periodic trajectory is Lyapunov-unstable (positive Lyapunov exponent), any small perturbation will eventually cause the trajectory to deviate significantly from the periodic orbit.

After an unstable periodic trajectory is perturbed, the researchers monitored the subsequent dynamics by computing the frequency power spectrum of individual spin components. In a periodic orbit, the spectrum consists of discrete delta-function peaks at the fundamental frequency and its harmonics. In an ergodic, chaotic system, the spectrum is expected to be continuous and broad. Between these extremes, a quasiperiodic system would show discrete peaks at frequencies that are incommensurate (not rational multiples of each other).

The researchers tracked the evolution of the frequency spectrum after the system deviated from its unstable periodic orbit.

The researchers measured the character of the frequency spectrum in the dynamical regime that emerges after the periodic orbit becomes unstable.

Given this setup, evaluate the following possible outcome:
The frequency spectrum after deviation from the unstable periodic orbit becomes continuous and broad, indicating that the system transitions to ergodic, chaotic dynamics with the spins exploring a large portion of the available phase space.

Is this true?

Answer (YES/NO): NO